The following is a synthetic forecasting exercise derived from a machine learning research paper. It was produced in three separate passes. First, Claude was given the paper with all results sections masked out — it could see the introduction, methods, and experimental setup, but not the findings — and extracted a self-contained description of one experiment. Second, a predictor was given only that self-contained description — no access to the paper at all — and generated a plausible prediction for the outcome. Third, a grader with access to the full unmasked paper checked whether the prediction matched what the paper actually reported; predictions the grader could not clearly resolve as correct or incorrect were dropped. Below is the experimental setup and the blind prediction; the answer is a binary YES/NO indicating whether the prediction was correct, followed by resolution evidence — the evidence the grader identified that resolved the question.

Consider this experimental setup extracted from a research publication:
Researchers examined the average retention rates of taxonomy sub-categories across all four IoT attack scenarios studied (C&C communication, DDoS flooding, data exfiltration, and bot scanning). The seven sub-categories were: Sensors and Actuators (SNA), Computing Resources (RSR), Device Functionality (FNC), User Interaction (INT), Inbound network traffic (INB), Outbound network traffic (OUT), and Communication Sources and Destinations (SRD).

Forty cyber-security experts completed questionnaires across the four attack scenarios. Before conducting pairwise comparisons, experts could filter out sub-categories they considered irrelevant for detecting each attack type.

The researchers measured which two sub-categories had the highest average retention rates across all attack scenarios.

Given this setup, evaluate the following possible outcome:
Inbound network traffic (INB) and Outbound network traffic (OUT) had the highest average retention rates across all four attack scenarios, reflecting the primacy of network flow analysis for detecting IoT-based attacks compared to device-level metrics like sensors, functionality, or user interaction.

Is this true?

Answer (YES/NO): NO